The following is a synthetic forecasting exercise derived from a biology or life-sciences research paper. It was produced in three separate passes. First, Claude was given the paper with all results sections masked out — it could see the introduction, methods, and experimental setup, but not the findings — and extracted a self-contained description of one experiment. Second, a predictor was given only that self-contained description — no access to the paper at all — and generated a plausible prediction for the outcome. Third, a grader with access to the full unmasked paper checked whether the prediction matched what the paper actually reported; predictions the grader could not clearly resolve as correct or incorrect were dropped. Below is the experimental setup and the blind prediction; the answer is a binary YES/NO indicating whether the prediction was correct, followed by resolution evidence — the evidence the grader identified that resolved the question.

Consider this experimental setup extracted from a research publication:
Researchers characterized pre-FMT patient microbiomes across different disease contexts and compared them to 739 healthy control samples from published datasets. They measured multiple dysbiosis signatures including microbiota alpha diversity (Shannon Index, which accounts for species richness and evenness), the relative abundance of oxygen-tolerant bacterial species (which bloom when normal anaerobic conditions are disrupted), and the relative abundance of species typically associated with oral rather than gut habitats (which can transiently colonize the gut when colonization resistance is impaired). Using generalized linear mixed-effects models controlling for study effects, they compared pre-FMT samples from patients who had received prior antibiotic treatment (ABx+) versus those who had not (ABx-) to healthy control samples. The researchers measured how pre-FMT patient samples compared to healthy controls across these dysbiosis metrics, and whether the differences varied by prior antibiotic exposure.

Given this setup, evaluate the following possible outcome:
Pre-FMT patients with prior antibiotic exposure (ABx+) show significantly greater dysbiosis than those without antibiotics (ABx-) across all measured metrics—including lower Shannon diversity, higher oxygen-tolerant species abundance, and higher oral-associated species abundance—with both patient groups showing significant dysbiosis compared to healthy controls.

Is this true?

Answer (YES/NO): NO